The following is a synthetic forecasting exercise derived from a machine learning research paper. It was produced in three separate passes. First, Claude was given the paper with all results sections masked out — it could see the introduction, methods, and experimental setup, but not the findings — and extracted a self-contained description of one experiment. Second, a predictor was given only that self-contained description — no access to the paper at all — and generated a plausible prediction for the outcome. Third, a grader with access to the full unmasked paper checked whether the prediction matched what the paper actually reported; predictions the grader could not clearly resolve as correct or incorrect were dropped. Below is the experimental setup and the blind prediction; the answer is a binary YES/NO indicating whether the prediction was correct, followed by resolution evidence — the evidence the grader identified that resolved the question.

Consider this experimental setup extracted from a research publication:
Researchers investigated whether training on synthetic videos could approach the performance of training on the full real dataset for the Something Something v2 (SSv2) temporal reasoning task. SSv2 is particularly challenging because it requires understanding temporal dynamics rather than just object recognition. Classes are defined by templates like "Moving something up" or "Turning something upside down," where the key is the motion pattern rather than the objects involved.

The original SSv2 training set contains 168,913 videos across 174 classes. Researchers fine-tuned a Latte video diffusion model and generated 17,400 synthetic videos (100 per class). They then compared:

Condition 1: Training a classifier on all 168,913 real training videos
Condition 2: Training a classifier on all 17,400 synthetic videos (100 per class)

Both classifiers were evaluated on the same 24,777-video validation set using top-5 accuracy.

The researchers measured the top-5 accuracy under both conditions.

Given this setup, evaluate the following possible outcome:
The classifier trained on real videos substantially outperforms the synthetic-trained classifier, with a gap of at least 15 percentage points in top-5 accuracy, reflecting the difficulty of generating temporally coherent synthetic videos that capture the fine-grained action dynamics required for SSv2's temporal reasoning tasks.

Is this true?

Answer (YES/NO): NO